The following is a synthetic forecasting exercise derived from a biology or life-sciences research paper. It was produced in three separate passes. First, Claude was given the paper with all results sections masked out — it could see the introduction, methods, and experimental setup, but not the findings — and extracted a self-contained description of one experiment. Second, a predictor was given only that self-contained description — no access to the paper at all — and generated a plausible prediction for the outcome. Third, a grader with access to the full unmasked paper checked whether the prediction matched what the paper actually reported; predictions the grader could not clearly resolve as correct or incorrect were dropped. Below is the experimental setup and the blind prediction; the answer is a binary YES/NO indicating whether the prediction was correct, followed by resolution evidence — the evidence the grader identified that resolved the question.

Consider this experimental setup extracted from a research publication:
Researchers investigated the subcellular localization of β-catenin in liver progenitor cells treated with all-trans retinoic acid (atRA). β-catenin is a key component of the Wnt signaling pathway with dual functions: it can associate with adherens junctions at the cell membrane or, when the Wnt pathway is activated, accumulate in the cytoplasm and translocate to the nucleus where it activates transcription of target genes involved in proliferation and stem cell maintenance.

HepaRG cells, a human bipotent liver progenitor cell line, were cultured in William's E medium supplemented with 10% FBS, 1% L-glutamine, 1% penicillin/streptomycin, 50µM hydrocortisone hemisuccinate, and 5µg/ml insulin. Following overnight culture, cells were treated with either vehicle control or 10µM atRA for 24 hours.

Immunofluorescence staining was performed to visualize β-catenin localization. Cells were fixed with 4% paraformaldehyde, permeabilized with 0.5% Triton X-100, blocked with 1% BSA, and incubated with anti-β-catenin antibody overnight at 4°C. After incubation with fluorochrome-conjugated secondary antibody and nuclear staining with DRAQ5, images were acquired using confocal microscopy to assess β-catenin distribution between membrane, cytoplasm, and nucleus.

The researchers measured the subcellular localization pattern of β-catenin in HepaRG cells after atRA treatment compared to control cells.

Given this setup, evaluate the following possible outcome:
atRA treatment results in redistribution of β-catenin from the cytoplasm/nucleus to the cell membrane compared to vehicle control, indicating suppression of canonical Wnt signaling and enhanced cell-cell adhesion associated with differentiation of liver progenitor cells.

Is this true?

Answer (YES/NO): NO